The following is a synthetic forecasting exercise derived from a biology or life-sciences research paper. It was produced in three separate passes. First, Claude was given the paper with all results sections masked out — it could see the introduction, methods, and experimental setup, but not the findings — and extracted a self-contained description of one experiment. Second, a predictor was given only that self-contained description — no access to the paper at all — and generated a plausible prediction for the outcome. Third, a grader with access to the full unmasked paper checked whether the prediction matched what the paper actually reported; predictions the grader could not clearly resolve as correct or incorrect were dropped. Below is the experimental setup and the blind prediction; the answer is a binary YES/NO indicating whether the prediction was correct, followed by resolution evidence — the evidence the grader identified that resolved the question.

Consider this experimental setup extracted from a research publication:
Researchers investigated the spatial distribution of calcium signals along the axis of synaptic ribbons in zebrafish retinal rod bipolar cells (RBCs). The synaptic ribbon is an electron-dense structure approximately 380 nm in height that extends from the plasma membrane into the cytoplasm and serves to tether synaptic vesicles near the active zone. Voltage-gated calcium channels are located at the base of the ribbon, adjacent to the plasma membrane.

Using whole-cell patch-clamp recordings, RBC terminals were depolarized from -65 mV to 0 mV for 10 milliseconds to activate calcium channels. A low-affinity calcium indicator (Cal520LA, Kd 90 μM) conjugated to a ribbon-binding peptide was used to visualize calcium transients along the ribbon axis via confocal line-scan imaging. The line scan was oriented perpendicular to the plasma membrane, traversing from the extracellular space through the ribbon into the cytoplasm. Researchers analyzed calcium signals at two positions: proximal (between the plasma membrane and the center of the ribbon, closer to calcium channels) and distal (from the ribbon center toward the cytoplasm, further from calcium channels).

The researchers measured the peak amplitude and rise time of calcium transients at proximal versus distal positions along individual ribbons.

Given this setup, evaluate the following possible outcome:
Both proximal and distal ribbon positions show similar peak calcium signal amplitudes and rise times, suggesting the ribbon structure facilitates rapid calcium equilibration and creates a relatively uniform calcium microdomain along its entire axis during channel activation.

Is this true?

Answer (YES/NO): NO